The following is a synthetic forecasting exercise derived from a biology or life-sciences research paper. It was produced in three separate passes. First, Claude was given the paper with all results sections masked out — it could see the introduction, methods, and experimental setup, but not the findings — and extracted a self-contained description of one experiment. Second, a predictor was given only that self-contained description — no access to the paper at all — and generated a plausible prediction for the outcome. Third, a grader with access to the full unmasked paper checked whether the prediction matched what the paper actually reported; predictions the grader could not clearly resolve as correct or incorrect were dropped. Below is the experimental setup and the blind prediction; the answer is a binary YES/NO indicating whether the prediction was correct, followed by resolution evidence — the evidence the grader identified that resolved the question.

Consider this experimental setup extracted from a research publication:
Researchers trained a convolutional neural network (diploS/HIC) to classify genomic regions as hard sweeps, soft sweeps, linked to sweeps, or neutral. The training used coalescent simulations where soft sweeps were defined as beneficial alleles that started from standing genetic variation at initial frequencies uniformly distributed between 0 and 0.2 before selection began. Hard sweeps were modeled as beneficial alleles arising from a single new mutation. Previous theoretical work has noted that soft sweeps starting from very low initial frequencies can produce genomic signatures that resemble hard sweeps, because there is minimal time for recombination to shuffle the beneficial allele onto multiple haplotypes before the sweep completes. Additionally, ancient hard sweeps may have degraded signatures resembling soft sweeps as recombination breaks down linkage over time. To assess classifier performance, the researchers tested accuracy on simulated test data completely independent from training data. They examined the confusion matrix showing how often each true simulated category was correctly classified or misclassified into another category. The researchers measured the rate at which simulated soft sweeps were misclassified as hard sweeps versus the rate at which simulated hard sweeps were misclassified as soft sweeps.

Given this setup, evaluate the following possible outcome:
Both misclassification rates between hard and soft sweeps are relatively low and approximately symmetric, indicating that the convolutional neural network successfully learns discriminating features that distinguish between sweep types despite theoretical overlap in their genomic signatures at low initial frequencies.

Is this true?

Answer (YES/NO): YES